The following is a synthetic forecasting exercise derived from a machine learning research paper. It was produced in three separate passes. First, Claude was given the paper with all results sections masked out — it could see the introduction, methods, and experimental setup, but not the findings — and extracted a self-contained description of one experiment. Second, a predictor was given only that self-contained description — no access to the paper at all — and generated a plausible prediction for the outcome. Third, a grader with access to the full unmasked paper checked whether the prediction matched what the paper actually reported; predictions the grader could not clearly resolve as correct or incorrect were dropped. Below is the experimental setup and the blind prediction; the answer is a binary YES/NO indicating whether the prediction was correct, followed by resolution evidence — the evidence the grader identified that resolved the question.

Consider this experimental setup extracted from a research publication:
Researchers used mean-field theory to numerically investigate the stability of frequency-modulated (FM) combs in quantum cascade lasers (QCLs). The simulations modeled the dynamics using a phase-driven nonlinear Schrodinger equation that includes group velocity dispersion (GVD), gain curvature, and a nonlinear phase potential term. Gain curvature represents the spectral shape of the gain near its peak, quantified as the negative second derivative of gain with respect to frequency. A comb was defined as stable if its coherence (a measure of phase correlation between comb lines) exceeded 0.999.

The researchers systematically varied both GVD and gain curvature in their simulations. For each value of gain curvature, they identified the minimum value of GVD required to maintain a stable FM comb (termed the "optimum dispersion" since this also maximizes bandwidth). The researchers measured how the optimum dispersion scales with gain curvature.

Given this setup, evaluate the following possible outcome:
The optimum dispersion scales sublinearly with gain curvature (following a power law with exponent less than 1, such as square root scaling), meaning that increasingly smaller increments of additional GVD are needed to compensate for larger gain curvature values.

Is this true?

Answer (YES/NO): NO